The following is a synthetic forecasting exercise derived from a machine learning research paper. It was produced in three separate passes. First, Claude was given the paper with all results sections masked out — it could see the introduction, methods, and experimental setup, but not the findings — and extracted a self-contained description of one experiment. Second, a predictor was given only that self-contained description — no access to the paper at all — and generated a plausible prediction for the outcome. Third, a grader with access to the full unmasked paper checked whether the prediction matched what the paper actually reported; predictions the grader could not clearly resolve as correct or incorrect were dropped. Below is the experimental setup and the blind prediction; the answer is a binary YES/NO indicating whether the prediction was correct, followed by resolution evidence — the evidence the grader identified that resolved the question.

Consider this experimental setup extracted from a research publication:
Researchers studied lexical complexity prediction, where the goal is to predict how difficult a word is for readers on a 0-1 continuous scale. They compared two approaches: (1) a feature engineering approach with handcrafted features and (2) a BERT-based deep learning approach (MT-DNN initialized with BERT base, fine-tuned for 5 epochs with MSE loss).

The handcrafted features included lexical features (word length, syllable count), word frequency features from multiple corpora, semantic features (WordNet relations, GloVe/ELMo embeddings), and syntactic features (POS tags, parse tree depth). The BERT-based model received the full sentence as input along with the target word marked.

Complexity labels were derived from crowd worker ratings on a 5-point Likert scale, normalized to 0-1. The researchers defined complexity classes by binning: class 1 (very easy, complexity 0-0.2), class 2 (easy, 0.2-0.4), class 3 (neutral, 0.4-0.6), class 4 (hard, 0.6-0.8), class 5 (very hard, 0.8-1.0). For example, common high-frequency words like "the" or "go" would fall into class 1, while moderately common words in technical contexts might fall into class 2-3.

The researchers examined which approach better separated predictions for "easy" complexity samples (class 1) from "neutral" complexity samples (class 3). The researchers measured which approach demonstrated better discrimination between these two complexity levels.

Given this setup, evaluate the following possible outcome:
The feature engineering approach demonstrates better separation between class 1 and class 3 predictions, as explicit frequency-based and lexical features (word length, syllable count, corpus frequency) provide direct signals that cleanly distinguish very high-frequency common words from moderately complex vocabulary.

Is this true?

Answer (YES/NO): YES